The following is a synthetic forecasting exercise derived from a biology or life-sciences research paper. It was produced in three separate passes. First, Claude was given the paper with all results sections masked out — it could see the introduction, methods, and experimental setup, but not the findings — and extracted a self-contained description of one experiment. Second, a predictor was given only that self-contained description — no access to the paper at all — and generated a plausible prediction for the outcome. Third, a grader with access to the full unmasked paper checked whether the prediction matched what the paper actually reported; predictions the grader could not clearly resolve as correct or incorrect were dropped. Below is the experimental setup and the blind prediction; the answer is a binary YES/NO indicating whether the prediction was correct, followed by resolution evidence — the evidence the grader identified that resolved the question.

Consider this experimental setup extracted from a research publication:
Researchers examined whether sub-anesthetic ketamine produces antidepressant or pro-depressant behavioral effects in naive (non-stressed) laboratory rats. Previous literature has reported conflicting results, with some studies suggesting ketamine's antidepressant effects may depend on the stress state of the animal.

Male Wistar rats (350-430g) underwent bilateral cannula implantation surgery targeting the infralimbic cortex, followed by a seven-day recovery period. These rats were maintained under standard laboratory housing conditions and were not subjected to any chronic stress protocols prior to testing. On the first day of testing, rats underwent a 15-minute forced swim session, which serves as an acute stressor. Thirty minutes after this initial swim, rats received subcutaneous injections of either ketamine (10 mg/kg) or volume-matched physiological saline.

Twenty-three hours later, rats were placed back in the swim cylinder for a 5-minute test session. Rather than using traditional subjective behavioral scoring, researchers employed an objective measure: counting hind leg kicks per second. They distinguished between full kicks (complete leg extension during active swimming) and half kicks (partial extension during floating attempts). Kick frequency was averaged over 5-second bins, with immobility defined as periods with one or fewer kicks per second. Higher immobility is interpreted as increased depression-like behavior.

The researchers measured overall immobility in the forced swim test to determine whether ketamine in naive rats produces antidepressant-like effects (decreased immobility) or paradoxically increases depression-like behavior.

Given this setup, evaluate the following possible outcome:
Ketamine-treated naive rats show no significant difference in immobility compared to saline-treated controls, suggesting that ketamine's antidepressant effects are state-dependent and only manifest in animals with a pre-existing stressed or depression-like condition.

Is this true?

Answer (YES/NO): YES